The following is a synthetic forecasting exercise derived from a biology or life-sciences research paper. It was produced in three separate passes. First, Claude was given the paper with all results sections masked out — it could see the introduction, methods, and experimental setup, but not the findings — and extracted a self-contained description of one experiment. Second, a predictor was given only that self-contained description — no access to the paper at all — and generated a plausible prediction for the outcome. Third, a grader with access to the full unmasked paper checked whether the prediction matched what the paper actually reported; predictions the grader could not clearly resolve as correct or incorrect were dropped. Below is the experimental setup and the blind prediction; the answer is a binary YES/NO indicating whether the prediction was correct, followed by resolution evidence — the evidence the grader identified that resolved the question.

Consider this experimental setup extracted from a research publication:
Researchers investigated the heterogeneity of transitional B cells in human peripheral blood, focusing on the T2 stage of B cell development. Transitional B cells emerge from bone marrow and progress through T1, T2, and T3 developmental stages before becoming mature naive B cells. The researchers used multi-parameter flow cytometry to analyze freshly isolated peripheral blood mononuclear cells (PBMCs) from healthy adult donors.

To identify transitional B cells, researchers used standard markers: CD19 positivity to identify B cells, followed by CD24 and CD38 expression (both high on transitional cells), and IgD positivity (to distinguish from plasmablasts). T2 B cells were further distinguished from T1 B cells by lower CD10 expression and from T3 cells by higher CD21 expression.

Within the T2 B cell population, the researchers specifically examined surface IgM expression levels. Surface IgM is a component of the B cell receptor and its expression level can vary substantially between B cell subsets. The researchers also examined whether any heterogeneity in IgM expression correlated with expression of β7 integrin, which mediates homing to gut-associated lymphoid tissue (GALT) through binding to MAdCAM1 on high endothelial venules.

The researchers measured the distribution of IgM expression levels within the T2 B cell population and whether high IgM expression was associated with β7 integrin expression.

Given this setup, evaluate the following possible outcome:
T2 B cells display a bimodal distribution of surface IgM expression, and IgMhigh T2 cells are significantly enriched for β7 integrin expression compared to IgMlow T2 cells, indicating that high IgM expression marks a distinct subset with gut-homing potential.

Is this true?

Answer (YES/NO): YES